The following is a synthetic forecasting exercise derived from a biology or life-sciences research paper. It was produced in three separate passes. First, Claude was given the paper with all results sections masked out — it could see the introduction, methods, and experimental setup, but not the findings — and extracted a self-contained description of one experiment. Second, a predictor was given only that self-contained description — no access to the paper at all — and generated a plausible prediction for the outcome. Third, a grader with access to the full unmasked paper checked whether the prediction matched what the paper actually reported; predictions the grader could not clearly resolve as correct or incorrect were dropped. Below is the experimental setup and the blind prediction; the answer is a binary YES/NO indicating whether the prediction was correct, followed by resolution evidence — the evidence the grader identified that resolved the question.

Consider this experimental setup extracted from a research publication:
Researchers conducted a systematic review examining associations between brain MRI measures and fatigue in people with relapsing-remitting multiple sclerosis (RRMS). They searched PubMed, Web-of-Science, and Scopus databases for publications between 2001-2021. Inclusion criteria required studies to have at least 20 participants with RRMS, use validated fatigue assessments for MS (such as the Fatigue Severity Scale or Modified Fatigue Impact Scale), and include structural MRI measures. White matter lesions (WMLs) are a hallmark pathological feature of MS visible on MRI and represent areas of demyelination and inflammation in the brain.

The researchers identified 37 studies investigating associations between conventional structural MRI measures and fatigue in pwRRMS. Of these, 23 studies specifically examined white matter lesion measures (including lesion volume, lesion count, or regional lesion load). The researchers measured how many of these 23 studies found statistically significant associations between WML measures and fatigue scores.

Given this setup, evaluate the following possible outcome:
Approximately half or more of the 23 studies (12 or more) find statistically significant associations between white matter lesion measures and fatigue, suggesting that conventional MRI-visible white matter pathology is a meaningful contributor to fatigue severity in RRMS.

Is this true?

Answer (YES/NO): NO